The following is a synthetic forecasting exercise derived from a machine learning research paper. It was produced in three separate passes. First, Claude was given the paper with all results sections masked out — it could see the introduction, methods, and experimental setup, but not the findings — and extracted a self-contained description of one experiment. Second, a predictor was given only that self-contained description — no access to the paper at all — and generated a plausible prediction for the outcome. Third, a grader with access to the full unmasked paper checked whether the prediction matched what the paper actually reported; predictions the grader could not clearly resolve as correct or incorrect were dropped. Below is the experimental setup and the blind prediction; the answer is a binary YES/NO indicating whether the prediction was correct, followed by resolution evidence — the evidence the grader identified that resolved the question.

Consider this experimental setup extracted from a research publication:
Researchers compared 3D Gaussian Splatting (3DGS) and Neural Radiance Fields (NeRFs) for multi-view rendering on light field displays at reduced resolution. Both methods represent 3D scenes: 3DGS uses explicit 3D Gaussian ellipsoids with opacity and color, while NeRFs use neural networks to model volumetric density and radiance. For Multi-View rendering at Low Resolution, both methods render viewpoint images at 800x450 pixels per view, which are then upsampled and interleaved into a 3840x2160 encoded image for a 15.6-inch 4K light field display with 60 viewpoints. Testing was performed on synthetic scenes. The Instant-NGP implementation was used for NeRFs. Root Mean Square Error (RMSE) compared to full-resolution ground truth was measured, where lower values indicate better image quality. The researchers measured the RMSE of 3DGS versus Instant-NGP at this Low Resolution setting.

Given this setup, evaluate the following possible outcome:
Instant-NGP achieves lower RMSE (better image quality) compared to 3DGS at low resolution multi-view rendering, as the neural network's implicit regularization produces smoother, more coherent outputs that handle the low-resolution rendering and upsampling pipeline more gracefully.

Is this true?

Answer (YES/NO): YES